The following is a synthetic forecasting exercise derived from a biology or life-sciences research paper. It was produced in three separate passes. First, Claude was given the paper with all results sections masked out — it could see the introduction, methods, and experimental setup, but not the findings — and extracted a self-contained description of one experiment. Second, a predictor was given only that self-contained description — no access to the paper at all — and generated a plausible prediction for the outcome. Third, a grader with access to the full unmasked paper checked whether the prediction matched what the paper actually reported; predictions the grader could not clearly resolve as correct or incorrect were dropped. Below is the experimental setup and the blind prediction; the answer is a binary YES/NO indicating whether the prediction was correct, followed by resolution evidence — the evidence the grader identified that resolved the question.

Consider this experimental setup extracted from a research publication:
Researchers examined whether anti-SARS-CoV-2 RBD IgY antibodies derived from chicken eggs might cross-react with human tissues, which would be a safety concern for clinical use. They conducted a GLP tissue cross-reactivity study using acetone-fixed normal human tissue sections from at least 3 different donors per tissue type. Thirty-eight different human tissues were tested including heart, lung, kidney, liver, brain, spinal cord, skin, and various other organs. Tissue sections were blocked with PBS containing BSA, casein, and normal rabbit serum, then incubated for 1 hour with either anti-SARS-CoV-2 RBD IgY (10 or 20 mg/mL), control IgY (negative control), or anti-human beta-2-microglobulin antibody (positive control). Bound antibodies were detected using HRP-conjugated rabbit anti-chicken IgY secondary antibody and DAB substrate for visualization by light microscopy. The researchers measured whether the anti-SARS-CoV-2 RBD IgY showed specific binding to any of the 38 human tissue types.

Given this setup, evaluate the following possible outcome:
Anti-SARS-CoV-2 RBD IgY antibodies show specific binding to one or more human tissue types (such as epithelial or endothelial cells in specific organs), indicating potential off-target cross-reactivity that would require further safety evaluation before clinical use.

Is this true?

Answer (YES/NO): NO